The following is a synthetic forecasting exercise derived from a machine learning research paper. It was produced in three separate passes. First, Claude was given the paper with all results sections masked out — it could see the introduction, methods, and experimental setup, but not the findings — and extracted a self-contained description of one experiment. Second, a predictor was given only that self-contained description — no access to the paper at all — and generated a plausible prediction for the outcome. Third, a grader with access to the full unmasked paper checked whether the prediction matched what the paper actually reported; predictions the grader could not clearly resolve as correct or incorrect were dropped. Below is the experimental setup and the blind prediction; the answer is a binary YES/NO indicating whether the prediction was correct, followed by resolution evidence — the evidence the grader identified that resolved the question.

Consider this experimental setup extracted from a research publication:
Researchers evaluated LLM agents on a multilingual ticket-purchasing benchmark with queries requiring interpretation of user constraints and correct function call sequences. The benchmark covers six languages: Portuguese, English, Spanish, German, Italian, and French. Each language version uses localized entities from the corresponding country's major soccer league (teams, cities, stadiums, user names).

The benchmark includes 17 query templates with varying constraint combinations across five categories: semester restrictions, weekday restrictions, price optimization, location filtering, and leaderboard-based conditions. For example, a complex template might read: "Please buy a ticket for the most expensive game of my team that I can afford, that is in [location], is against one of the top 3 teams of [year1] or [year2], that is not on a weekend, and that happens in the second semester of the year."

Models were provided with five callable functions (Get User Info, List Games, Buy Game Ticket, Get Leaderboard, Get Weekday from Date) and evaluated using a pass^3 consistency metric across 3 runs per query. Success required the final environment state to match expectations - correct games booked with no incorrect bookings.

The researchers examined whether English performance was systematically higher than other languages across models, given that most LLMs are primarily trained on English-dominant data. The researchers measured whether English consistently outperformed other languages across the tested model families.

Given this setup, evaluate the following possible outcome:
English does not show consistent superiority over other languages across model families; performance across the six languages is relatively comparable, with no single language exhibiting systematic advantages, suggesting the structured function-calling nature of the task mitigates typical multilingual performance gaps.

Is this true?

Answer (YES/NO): NO